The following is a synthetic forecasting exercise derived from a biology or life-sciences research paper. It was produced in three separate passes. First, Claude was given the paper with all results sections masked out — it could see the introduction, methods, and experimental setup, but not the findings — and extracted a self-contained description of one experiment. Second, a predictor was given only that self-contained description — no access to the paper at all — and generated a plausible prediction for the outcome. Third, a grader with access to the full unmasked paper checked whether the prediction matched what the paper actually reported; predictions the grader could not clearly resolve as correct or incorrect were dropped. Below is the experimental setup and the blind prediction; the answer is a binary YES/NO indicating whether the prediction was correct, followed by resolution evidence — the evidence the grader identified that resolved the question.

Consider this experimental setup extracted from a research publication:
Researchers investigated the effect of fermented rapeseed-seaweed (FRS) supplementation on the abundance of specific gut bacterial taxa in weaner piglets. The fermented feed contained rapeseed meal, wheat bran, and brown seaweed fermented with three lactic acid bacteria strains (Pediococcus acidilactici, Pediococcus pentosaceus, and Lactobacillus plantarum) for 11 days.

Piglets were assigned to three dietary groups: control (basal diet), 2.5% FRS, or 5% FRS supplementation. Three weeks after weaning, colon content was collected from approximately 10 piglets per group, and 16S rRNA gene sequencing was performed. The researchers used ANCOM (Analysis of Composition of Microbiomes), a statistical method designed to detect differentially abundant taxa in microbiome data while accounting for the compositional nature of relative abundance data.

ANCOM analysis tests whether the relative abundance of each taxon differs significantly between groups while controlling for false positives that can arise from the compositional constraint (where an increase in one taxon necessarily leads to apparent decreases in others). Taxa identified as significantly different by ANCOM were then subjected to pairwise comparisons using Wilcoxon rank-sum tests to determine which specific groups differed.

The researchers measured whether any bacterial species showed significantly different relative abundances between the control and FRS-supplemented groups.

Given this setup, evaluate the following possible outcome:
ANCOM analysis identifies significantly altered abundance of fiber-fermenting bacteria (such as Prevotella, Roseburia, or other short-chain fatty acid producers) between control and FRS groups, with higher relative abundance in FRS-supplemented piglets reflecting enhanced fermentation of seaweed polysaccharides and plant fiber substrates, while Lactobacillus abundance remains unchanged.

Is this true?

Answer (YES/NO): YES